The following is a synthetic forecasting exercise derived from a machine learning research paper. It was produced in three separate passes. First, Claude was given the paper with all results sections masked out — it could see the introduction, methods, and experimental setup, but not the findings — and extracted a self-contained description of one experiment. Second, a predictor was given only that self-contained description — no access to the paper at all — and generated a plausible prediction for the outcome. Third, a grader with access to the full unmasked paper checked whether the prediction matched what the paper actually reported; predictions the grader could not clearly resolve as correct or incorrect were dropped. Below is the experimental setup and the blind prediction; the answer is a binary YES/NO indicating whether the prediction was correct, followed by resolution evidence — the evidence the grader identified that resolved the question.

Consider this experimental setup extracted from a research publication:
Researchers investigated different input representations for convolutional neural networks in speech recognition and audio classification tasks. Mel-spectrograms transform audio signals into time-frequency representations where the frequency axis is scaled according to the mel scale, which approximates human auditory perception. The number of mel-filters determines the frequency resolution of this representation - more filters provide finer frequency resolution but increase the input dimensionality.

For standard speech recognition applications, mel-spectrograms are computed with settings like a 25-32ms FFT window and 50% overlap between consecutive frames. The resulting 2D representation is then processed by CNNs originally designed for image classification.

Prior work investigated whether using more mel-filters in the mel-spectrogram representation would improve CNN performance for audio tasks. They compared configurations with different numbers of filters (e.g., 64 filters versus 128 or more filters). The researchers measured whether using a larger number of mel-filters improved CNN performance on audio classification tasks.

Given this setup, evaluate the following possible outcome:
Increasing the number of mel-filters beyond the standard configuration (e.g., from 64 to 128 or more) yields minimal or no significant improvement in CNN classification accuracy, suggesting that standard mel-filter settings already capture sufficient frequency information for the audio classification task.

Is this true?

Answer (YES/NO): NO